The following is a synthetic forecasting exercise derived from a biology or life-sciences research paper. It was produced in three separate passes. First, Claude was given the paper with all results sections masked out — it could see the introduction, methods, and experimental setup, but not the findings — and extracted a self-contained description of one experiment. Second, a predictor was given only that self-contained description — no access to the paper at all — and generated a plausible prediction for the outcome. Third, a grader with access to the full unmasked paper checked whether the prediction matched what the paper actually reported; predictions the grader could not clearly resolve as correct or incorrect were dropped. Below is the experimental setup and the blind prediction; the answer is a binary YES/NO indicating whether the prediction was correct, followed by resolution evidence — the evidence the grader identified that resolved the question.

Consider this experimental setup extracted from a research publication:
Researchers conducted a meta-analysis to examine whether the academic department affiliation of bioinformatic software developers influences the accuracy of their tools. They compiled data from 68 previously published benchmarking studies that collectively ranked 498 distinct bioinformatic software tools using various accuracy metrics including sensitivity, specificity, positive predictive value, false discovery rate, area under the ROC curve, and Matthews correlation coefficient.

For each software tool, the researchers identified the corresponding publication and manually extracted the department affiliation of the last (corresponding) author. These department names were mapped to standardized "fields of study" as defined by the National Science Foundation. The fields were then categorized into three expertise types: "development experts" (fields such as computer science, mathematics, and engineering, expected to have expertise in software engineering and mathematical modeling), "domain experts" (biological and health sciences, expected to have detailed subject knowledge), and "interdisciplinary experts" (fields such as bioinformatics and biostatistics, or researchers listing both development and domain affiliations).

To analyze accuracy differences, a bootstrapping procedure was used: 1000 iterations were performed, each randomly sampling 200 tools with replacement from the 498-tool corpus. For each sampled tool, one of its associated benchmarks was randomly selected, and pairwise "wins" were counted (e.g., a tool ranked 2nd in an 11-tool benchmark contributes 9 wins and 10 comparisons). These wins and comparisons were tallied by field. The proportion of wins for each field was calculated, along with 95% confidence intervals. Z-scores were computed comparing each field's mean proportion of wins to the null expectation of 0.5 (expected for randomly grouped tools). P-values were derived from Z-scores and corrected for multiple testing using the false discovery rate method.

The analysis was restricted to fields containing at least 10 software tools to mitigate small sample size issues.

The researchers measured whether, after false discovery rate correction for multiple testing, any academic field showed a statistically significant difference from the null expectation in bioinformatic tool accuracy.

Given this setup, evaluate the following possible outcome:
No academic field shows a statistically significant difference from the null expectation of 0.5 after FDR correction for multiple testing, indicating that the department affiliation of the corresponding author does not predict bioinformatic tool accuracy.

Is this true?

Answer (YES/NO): YES